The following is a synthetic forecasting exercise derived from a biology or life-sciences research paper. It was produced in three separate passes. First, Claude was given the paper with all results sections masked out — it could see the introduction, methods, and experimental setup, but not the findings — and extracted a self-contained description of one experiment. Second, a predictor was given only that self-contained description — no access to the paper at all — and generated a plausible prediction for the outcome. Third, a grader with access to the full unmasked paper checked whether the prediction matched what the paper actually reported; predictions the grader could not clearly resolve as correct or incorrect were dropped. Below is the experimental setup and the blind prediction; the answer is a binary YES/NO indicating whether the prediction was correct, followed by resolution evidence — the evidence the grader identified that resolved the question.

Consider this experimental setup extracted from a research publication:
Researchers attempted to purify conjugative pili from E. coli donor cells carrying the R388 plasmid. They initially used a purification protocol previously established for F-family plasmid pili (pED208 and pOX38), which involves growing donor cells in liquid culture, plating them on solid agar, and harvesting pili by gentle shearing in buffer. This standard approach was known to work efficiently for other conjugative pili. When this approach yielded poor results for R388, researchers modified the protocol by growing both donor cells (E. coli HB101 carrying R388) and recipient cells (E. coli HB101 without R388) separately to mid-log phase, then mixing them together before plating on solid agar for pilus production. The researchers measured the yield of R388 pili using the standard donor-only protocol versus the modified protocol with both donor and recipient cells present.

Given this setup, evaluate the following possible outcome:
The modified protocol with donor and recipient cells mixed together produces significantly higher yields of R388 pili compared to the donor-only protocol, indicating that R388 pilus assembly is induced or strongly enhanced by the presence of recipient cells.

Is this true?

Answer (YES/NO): YES